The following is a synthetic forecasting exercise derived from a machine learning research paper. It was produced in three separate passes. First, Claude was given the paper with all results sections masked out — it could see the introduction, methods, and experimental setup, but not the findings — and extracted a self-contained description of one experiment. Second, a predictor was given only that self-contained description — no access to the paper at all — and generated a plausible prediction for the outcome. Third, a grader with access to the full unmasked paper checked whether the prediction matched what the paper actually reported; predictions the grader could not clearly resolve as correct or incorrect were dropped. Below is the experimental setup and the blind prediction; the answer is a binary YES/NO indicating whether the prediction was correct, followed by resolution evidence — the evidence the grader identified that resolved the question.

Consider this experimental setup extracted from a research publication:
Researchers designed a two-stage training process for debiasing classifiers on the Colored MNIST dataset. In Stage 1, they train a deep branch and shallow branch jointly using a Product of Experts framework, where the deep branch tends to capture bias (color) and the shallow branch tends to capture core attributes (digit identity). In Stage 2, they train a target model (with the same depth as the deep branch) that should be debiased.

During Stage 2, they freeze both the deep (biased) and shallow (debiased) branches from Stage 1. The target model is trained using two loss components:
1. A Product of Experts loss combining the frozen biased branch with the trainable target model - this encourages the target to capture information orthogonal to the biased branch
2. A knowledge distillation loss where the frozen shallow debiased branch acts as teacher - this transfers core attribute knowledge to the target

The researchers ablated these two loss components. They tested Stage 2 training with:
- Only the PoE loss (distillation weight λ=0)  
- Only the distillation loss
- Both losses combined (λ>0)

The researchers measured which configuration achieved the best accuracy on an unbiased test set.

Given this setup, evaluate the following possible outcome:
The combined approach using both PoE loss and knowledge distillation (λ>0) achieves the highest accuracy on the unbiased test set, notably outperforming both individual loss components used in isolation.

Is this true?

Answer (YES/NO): NO